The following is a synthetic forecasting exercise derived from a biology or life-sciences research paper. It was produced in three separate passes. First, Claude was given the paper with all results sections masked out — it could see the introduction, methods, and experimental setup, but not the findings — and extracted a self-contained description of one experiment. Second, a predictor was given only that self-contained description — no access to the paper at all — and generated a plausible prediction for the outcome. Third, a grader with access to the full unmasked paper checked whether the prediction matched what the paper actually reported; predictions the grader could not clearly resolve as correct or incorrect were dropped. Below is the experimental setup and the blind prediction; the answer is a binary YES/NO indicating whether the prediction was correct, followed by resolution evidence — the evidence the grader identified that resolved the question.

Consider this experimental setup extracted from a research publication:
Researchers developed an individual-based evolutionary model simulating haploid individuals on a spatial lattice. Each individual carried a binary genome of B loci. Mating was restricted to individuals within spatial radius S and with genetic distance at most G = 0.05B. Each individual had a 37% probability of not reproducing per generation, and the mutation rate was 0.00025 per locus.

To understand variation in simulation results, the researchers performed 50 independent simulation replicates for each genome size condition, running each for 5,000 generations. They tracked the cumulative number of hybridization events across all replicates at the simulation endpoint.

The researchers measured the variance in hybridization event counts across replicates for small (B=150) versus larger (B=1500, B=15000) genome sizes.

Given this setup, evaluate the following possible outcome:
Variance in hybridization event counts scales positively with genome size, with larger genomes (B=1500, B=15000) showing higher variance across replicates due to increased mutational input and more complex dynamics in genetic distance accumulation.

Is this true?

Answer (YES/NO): NO